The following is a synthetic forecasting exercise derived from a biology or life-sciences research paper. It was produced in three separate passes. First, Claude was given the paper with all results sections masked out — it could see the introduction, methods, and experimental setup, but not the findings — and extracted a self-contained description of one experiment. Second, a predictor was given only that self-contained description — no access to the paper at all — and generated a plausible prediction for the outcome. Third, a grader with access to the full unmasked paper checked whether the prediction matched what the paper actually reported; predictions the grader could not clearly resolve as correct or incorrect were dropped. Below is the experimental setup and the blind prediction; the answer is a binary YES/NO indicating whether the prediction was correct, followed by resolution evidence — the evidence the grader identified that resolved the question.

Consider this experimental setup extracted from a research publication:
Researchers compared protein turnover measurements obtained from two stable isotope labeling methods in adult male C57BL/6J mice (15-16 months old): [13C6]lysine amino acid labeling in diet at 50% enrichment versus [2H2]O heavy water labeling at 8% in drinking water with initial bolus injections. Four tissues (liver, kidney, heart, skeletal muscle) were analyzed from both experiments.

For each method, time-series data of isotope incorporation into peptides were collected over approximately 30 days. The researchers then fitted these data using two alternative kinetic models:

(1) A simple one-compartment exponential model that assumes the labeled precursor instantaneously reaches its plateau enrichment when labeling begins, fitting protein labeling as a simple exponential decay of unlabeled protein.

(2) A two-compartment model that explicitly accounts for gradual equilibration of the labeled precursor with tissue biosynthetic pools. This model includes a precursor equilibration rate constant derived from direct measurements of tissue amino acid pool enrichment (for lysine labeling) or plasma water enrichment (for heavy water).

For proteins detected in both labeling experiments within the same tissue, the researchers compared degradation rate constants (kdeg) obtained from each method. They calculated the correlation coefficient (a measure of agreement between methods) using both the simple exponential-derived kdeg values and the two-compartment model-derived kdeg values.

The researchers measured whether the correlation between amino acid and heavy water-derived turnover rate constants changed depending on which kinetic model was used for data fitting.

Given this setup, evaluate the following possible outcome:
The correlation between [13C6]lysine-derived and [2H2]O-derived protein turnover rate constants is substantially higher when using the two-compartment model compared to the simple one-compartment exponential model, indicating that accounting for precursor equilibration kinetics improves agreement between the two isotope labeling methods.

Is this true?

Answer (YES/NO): NO